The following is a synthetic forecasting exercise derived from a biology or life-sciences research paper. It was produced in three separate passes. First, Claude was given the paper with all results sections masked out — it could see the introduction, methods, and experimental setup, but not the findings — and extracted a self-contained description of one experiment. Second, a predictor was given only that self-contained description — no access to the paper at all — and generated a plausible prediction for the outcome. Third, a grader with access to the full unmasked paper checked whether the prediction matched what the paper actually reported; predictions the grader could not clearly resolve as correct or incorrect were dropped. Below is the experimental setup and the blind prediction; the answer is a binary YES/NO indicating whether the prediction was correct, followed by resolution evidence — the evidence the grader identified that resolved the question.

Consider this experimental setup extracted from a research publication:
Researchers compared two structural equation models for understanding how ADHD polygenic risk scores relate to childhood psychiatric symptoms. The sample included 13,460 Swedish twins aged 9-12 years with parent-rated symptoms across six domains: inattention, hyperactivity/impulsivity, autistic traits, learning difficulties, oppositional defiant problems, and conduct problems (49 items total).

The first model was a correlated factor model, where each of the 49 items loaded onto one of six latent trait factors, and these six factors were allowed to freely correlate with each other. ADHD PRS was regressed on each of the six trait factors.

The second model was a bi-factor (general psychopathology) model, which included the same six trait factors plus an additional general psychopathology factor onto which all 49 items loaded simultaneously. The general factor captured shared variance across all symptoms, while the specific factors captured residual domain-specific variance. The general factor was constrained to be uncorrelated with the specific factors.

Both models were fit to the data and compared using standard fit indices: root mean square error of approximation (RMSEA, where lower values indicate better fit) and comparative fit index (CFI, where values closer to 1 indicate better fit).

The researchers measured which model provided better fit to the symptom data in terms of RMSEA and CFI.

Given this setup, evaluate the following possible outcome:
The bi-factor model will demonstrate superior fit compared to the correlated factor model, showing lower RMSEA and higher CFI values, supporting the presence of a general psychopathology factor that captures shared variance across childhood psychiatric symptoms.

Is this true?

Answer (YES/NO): YES